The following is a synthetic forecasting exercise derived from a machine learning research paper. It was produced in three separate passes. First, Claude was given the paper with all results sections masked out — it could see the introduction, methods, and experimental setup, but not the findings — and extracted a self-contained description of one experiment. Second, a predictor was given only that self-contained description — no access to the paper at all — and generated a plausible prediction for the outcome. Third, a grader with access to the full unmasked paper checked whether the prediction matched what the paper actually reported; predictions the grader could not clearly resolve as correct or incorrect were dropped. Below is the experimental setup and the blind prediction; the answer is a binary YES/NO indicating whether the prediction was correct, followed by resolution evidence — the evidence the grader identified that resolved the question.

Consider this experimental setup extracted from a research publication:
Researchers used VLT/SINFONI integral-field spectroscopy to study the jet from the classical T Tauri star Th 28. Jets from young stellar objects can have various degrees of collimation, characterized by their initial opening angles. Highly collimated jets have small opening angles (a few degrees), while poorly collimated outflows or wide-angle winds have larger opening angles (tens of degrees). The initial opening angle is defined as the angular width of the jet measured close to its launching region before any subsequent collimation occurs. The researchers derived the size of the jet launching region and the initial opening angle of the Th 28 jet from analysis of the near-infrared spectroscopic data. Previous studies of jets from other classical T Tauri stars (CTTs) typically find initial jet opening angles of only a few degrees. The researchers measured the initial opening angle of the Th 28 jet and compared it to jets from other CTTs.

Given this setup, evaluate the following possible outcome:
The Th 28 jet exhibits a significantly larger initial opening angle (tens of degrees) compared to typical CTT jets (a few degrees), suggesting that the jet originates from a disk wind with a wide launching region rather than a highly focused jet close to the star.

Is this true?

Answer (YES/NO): NO